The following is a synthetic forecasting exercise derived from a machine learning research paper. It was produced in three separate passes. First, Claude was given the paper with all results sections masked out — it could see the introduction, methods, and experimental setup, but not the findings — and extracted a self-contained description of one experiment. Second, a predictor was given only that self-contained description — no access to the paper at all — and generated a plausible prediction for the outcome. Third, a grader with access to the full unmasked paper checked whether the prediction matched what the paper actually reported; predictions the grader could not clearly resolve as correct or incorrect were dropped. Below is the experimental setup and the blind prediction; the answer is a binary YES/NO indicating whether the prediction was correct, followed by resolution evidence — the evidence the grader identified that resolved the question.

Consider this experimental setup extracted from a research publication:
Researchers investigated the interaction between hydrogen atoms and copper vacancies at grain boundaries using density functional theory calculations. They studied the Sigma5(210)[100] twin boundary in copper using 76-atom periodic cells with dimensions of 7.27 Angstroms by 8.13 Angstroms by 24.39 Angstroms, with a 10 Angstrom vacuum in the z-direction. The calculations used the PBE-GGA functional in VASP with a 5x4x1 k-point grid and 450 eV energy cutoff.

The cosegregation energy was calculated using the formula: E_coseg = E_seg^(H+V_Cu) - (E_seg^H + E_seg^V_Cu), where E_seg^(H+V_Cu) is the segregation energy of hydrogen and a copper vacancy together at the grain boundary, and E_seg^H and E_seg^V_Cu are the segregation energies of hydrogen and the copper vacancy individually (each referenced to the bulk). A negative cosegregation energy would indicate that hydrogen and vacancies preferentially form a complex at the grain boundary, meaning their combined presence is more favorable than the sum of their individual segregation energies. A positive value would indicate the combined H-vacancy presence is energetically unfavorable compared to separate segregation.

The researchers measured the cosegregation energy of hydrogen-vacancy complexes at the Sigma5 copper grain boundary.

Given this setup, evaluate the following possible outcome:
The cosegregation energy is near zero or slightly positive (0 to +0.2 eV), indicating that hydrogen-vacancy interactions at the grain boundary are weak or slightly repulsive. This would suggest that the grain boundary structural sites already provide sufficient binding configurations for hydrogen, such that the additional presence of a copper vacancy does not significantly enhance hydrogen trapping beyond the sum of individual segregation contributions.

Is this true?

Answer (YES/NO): NO